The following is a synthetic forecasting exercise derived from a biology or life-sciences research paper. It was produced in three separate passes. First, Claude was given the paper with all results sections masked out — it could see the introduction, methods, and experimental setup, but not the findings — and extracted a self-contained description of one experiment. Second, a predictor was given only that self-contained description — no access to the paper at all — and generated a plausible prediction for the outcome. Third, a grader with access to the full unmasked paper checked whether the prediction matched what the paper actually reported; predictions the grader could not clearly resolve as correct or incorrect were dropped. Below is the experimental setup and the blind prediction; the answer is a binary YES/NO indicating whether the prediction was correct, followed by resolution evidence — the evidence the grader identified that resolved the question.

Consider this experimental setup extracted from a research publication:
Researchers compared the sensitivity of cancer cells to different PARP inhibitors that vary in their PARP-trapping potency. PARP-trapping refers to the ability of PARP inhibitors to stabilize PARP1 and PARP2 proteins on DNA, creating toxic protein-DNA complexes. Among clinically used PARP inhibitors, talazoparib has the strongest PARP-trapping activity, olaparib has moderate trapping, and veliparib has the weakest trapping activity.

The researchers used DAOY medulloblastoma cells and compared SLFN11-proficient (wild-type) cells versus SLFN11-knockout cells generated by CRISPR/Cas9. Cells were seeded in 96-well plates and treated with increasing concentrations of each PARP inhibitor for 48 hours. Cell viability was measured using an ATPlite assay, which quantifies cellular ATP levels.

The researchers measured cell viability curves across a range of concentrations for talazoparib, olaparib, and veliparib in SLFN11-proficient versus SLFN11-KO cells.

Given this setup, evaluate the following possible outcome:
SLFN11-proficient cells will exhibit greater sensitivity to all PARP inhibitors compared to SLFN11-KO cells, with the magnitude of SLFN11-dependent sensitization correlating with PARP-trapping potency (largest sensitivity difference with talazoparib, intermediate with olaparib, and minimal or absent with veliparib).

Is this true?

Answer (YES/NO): NO